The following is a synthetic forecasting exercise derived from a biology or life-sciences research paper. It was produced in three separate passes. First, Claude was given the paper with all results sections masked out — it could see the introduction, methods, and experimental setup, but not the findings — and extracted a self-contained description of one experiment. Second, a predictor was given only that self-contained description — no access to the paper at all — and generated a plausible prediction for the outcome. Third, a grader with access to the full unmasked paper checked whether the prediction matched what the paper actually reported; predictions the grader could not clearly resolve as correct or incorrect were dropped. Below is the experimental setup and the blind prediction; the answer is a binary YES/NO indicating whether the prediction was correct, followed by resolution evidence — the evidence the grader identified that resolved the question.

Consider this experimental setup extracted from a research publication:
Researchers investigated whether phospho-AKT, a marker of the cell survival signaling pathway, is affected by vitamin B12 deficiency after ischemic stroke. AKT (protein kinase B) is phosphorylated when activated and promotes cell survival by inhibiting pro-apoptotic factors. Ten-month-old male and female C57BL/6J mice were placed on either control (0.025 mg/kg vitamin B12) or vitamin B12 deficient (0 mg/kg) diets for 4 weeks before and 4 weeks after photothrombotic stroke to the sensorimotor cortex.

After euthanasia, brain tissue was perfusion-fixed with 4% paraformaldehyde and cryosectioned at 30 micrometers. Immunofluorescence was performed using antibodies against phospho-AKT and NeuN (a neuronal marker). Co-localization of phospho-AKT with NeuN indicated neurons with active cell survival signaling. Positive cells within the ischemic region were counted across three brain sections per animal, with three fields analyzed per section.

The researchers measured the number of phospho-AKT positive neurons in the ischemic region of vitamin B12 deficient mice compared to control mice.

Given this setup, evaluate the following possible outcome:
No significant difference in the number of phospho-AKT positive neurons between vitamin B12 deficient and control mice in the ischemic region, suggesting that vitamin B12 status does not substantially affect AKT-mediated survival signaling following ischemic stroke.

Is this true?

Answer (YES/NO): NO